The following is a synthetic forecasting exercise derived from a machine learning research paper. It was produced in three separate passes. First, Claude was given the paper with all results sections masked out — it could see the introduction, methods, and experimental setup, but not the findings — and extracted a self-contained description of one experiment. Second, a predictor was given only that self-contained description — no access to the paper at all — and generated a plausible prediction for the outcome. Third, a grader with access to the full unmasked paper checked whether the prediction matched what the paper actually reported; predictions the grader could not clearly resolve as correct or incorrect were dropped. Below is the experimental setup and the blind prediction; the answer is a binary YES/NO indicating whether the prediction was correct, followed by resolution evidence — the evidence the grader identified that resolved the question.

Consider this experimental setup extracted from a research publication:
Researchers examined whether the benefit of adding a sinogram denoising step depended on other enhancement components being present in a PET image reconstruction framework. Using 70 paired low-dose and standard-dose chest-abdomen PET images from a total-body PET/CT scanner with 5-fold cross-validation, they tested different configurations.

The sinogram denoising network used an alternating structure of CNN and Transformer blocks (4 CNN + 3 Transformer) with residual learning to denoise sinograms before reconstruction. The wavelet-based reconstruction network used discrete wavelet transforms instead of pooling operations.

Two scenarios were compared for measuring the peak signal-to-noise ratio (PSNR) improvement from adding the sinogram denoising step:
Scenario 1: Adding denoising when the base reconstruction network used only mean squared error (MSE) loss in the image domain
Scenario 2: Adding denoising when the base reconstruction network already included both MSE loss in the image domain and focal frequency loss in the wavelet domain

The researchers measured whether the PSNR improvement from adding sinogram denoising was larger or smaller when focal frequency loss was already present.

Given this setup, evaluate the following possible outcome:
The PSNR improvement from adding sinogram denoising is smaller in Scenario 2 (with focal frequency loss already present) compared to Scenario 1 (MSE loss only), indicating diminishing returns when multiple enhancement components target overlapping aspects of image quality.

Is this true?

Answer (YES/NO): YES